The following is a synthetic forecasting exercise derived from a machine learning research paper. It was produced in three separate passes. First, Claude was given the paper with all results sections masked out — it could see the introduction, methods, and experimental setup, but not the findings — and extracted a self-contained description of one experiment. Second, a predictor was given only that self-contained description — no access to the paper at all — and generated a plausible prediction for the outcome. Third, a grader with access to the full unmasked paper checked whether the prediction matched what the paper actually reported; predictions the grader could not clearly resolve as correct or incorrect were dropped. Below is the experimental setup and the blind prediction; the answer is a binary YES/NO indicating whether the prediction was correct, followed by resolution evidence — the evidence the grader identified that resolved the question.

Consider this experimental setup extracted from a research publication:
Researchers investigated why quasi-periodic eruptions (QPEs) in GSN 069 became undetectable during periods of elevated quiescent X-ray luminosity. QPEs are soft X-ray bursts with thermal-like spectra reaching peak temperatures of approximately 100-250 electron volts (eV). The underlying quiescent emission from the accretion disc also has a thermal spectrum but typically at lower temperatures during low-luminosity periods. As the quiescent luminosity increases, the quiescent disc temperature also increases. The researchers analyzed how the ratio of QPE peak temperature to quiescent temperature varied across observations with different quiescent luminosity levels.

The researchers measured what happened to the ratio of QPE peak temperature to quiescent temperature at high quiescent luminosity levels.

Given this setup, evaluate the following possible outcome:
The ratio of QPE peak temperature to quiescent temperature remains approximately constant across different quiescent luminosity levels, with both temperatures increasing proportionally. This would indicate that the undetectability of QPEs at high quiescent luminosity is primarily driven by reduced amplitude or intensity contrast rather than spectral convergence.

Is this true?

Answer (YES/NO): NO